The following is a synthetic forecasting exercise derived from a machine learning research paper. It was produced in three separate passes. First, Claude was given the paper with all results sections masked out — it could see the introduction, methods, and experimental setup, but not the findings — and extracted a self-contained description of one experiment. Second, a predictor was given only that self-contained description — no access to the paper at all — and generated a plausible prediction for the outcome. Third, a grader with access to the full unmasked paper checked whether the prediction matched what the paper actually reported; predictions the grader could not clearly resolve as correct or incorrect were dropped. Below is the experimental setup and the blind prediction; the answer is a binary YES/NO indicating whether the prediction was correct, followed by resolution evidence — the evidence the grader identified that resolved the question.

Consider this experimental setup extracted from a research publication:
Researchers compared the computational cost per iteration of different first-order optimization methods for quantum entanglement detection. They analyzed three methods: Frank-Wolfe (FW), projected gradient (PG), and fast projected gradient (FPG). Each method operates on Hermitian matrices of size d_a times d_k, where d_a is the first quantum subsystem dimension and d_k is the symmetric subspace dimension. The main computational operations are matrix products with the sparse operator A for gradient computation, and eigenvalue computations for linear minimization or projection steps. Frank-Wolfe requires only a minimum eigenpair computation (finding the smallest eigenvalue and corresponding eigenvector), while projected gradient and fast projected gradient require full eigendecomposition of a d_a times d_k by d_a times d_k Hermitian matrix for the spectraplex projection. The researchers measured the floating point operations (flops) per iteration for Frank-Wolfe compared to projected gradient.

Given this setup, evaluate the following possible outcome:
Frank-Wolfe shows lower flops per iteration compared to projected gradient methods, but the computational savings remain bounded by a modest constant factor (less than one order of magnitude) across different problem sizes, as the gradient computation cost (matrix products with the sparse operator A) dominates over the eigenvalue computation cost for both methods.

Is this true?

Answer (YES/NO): NO